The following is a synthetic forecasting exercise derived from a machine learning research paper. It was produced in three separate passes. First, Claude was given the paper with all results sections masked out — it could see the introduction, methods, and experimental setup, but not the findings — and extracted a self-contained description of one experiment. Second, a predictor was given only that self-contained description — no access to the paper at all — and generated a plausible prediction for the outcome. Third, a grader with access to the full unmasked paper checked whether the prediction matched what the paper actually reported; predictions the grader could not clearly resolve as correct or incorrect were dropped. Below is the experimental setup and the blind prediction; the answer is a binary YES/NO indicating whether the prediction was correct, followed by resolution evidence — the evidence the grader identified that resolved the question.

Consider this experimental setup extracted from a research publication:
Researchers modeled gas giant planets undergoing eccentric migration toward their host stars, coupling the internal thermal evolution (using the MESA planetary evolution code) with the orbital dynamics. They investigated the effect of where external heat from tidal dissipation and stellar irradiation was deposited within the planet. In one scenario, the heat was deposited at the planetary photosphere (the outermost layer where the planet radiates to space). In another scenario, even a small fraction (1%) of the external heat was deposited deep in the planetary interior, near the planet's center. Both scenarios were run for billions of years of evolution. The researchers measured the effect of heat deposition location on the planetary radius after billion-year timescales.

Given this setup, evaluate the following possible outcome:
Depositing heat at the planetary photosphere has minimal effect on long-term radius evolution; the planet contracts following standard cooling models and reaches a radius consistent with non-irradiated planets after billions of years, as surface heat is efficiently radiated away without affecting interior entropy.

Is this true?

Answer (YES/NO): YES